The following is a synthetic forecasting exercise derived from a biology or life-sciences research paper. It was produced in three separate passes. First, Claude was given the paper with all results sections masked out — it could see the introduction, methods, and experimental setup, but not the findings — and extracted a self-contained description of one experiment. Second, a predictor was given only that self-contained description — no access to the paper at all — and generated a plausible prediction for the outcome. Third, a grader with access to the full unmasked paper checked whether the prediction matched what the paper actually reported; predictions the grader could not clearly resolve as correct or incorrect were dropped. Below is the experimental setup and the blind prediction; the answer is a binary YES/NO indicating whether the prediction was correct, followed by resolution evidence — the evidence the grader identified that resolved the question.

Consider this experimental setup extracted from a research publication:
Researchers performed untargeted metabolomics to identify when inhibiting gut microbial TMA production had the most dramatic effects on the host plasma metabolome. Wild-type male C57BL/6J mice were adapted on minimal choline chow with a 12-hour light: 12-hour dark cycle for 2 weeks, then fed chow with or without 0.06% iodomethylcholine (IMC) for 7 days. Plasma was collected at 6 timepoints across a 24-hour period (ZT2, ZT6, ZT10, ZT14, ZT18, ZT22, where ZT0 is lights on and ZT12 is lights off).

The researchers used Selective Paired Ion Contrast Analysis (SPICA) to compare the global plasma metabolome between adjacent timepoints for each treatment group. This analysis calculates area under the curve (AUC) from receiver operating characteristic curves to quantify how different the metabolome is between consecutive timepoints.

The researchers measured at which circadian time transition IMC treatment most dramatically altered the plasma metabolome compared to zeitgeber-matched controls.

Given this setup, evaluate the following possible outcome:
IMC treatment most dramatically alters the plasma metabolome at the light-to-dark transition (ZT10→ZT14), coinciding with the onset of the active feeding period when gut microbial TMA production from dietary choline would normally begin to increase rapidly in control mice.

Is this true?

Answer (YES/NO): YES